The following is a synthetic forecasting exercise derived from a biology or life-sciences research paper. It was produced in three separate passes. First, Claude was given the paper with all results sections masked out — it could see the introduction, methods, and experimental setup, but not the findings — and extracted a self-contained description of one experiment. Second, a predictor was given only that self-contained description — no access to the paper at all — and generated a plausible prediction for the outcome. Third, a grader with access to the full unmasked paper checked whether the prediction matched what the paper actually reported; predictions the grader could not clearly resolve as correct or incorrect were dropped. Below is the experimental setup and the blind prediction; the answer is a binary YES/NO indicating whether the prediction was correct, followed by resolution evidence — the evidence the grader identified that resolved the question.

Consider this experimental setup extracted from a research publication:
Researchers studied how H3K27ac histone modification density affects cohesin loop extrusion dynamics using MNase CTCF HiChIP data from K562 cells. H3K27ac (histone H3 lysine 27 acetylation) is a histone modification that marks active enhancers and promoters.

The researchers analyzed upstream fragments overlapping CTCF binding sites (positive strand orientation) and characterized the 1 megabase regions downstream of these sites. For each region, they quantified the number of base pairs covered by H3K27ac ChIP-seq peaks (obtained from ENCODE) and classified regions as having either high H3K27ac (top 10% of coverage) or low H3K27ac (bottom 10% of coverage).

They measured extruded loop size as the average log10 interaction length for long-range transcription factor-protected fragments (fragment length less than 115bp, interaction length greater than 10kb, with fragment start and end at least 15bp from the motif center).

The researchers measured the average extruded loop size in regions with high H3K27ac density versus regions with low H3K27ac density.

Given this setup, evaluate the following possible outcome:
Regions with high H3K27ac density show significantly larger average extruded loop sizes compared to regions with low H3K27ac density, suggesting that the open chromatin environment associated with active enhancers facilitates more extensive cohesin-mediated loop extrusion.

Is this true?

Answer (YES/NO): NO